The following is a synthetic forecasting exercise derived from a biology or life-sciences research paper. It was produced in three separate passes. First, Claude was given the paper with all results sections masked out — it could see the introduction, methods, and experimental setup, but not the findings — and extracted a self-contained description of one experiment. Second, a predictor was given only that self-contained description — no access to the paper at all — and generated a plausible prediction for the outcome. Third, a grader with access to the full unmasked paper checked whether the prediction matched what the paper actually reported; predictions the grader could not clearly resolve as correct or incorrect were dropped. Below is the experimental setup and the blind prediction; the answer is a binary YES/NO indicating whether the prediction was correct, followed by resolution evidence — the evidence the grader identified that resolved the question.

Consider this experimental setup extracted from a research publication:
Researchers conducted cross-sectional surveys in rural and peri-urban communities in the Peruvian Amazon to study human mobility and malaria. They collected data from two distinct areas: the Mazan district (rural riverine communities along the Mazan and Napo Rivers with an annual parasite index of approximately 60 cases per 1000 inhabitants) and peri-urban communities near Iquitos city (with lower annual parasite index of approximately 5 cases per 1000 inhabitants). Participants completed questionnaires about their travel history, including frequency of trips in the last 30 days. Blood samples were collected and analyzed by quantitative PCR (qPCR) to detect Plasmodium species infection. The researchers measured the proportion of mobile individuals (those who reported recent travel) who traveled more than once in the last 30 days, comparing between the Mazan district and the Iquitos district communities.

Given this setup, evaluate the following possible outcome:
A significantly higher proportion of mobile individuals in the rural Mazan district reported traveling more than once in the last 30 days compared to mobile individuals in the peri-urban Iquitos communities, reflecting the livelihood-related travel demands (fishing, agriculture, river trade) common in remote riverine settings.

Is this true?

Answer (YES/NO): NO